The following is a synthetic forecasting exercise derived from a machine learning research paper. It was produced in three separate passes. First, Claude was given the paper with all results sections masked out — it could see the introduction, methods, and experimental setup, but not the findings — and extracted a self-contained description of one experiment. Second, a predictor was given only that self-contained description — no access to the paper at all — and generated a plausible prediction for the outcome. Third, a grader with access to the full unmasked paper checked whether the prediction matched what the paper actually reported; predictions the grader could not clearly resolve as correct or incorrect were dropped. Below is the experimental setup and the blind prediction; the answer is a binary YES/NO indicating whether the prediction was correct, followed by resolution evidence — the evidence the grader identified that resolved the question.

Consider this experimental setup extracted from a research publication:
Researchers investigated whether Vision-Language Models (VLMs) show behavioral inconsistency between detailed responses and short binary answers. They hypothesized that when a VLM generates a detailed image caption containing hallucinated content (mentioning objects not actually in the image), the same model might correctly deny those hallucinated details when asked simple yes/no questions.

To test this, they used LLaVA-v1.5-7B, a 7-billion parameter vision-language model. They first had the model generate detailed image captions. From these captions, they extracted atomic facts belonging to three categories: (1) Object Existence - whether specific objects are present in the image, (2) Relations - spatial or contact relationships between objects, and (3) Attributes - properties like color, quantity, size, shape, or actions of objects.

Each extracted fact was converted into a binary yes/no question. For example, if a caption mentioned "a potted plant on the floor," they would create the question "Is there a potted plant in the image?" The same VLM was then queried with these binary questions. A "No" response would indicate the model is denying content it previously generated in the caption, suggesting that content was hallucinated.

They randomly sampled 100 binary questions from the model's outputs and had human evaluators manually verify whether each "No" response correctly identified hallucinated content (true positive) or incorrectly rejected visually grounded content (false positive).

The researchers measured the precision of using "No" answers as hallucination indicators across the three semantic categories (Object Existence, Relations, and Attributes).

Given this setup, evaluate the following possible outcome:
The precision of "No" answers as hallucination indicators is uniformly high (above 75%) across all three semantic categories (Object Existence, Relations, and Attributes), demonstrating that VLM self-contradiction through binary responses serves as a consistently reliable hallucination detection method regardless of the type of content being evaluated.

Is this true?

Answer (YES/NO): NO